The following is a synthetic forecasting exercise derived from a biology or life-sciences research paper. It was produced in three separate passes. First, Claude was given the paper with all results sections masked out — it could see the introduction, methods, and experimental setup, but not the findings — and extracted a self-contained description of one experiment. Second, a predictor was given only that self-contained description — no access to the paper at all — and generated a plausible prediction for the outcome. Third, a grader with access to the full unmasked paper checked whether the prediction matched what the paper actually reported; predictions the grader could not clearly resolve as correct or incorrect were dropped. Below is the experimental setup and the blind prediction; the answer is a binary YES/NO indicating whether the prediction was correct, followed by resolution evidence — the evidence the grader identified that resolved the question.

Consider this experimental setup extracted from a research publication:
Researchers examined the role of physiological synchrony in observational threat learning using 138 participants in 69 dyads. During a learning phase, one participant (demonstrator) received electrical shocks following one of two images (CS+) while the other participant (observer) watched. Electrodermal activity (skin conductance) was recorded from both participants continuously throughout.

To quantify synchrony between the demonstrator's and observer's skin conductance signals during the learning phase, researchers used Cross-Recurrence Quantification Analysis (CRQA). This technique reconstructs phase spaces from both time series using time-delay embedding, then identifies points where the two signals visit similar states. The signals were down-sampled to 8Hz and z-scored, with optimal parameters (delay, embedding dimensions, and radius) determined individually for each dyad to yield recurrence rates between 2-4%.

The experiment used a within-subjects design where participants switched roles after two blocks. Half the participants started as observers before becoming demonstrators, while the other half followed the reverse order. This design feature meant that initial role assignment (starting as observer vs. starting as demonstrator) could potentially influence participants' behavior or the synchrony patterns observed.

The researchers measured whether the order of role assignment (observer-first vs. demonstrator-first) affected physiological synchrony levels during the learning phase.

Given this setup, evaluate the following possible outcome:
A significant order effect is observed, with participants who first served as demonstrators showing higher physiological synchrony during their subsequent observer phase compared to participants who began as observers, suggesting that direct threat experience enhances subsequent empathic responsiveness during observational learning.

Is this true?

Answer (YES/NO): NO